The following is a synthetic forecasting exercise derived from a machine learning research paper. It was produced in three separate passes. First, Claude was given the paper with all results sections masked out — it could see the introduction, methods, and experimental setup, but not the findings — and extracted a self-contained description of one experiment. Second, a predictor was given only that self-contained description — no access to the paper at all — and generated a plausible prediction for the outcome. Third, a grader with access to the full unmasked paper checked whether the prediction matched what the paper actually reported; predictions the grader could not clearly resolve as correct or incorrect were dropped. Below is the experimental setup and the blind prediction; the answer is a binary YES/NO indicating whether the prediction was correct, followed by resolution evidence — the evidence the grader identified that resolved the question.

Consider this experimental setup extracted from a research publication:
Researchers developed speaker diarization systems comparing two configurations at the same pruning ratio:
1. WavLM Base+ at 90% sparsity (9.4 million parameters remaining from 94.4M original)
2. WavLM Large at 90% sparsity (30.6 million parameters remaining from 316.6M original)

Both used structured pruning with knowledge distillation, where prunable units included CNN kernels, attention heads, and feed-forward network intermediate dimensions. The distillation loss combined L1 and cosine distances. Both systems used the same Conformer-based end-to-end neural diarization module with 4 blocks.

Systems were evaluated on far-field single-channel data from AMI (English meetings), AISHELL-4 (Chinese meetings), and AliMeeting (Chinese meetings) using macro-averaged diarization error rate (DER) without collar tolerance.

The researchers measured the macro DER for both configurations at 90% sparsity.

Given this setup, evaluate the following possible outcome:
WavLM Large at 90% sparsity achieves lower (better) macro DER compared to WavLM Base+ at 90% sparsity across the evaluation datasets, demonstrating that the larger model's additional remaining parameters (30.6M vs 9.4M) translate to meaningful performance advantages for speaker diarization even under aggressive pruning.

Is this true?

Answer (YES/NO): YES